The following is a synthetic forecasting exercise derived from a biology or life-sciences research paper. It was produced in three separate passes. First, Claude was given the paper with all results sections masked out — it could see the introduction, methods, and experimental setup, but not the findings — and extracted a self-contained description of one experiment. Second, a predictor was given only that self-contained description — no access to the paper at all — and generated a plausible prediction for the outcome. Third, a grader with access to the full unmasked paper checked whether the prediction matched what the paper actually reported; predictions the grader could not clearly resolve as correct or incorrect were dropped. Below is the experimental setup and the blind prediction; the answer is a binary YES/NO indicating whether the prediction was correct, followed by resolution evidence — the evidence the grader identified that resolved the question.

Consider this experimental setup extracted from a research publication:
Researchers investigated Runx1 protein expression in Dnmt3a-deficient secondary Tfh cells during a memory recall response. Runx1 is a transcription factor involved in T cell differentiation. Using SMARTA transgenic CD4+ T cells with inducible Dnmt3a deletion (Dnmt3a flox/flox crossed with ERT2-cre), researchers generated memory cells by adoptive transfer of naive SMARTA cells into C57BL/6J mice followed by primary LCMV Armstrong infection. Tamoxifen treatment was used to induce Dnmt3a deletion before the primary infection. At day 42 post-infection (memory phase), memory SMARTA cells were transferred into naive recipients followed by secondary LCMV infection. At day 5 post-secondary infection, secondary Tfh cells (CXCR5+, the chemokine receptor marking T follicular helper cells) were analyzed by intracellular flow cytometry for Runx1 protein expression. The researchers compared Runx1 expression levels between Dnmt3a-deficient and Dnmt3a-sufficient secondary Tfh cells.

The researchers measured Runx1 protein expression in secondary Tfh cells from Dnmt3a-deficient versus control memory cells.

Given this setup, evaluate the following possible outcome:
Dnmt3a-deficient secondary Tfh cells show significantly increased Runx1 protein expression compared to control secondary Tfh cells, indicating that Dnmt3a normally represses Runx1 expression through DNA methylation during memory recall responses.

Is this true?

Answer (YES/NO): YES